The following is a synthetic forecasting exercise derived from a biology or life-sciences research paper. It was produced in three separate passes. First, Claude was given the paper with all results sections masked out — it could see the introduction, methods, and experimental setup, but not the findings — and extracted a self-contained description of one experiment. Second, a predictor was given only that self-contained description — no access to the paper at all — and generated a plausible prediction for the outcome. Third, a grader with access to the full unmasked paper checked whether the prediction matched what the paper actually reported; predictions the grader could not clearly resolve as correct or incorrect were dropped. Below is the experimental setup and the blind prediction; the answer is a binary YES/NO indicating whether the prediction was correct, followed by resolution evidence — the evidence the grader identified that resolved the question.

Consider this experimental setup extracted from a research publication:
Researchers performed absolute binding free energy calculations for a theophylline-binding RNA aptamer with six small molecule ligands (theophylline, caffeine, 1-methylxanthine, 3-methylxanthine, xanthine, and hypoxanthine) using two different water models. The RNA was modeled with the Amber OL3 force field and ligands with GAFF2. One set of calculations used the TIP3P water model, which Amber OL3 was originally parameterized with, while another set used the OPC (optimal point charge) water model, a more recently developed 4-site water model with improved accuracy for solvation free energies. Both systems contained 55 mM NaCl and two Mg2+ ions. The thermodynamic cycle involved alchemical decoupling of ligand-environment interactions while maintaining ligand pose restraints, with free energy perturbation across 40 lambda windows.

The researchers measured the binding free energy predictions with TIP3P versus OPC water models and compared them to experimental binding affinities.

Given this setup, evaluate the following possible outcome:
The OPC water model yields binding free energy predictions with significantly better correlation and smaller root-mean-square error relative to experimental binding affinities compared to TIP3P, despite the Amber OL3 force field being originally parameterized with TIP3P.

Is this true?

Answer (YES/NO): NO